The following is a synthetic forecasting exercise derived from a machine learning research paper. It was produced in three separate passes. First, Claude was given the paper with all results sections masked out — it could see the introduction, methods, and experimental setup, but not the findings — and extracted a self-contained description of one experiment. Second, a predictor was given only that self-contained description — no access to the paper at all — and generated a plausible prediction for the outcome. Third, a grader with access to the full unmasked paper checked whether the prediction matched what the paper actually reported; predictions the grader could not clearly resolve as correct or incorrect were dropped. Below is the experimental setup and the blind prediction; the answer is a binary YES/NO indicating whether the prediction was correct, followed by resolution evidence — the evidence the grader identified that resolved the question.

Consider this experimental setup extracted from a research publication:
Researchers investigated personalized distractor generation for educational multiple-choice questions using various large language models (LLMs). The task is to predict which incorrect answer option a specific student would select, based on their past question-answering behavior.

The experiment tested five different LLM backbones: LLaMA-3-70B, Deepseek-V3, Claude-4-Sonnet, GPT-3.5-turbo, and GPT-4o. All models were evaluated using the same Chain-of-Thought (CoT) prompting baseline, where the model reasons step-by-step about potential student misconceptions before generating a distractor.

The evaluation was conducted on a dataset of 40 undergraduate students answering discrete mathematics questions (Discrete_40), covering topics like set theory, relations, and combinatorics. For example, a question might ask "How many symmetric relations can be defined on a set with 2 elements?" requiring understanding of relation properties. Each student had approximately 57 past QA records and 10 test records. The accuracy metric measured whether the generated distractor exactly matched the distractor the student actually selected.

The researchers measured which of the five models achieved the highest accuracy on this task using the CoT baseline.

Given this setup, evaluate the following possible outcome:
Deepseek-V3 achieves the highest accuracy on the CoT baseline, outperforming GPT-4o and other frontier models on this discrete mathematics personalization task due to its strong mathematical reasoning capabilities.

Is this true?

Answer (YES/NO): NO